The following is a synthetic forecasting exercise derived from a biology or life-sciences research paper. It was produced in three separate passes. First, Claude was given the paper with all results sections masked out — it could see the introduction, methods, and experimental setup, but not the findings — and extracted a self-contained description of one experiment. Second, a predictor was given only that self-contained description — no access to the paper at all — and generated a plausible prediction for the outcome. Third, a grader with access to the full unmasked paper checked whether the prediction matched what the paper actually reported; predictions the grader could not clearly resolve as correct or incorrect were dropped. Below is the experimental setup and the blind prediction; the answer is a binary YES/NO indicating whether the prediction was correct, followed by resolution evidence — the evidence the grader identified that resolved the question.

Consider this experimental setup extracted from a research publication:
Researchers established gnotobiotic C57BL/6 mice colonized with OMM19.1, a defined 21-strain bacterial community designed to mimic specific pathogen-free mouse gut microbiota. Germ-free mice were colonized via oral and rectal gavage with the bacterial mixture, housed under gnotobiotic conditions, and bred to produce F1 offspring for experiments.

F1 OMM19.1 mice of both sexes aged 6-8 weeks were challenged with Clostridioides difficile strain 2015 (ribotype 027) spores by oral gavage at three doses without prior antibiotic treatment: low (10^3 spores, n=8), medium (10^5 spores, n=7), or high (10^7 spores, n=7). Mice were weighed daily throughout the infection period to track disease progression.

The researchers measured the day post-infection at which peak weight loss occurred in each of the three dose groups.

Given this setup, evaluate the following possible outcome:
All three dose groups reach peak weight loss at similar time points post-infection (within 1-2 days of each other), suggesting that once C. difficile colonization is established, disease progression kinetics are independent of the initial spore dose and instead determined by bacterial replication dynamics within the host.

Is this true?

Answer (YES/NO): NO